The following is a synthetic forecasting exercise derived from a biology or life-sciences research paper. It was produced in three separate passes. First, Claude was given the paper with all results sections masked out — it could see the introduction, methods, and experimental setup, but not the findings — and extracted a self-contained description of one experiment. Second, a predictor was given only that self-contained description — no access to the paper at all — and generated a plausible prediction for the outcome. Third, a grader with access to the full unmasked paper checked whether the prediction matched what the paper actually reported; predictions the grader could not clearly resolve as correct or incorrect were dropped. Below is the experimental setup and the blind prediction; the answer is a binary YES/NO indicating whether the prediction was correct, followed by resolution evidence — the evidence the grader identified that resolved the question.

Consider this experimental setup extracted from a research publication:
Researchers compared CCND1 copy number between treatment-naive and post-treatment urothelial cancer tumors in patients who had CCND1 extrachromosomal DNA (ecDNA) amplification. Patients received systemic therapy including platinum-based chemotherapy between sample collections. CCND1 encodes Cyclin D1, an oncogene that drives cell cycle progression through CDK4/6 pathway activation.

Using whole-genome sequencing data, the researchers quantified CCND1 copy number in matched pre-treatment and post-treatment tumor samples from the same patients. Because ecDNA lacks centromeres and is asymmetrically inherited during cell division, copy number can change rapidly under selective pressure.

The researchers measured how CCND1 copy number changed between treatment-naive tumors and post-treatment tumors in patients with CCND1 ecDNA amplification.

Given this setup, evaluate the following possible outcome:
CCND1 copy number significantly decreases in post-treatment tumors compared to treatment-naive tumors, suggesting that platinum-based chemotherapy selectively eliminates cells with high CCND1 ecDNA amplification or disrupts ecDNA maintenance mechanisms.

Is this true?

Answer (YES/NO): NO